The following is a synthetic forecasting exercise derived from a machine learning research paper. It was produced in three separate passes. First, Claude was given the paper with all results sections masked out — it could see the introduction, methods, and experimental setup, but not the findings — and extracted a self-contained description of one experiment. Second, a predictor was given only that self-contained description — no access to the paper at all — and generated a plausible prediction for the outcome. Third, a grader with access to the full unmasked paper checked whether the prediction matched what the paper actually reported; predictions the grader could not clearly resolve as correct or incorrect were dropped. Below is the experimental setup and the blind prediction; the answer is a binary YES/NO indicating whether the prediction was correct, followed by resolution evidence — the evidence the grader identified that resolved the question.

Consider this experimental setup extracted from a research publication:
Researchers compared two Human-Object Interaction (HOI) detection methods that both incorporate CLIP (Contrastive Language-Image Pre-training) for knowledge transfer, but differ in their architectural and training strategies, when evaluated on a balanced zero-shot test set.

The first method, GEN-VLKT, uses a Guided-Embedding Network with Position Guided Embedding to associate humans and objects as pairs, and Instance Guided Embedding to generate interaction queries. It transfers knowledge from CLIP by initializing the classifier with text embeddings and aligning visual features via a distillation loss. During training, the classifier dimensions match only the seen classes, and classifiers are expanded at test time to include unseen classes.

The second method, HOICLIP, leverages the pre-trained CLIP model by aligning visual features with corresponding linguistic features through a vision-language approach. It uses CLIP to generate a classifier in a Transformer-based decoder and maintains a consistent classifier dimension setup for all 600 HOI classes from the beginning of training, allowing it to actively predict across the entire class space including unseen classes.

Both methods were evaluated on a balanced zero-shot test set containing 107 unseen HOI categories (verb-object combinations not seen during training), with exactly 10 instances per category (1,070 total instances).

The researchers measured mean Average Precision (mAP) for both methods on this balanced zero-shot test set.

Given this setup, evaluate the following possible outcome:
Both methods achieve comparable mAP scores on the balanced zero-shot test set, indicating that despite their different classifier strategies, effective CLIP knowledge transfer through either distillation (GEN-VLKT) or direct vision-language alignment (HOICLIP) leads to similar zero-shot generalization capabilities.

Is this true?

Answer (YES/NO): NO